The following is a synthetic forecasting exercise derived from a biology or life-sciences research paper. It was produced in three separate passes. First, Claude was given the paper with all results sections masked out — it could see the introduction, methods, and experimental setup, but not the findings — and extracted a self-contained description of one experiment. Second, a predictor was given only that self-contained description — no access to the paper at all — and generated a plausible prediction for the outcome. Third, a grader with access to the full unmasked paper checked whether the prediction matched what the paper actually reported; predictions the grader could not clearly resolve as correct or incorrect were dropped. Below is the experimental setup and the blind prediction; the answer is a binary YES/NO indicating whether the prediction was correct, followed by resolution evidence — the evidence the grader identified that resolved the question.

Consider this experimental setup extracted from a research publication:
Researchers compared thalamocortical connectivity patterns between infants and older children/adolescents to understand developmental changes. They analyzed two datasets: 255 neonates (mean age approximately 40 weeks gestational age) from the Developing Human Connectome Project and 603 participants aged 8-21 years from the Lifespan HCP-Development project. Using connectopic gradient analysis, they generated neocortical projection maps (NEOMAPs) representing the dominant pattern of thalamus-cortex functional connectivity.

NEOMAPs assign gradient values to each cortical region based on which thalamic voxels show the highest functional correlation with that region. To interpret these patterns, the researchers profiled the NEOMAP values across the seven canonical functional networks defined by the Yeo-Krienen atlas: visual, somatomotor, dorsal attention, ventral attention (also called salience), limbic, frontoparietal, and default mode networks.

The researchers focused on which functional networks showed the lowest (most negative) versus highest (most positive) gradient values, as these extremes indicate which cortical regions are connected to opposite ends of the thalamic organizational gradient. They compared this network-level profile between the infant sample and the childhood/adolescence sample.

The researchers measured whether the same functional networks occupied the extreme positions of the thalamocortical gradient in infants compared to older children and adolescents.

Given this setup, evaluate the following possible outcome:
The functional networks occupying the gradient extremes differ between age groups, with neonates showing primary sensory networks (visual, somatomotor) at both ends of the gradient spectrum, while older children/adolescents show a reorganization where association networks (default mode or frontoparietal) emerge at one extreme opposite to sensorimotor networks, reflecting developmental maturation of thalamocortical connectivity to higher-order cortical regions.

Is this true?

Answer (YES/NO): NO